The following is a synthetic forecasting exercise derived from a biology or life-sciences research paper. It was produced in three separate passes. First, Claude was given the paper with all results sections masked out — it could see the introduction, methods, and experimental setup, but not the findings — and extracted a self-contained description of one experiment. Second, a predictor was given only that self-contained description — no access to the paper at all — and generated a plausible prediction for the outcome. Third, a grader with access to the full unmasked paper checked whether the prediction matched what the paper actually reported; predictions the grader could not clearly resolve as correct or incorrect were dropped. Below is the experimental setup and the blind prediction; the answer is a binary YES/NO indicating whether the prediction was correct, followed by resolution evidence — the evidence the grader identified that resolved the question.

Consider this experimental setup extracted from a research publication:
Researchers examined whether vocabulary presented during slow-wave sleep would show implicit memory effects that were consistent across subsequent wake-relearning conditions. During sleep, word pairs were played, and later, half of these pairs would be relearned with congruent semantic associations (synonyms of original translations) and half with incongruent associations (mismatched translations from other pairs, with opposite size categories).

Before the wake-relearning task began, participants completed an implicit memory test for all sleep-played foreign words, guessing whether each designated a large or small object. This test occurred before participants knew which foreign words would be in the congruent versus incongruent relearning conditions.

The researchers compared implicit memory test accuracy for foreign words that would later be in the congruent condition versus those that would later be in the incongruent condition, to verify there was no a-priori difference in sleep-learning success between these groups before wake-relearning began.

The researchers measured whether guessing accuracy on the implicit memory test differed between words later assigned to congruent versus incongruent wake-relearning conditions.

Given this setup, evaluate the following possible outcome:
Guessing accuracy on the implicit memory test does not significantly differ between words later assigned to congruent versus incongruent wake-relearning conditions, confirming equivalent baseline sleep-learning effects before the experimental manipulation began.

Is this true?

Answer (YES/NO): YES